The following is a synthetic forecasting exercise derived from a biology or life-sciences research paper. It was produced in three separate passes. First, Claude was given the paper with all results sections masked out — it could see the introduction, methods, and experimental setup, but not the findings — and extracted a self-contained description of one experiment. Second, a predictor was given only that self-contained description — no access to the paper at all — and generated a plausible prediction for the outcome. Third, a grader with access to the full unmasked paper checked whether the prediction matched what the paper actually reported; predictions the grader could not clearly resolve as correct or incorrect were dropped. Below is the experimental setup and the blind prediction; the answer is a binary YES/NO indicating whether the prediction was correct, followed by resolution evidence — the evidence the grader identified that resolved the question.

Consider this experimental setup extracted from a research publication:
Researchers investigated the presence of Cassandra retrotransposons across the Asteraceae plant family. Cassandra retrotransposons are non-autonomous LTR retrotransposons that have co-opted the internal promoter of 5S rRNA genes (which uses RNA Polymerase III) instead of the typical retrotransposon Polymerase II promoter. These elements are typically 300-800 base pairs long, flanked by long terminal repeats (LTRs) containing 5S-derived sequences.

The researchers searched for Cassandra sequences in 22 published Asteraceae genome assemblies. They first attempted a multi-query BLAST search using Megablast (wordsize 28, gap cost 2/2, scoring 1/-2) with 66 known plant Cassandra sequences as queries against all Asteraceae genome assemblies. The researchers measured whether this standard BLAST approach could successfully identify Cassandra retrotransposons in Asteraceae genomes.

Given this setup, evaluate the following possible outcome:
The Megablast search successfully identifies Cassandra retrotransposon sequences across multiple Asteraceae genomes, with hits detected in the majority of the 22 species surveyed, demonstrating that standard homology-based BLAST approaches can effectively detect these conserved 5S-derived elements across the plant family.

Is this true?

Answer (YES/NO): NO